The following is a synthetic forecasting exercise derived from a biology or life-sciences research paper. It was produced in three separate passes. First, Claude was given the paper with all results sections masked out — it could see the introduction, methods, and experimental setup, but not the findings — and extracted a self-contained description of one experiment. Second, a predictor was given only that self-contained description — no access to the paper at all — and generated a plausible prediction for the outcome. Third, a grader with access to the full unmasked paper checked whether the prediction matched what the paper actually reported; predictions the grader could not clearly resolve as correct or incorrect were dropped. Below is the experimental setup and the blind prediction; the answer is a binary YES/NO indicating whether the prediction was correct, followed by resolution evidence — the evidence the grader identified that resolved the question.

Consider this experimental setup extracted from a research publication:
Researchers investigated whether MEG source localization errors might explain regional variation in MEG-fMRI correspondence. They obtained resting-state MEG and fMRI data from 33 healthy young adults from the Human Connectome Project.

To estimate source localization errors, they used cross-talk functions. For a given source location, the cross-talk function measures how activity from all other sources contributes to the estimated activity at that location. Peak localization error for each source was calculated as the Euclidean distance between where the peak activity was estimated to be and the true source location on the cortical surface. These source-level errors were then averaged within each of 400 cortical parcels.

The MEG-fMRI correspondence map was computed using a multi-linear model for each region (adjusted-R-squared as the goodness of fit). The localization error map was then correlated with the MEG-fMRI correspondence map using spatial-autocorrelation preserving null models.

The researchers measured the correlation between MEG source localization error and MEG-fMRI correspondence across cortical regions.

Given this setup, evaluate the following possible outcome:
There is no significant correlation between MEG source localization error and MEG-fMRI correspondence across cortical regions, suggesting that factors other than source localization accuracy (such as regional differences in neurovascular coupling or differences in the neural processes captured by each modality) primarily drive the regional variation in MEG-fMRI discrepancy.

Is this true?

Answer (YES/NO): YES